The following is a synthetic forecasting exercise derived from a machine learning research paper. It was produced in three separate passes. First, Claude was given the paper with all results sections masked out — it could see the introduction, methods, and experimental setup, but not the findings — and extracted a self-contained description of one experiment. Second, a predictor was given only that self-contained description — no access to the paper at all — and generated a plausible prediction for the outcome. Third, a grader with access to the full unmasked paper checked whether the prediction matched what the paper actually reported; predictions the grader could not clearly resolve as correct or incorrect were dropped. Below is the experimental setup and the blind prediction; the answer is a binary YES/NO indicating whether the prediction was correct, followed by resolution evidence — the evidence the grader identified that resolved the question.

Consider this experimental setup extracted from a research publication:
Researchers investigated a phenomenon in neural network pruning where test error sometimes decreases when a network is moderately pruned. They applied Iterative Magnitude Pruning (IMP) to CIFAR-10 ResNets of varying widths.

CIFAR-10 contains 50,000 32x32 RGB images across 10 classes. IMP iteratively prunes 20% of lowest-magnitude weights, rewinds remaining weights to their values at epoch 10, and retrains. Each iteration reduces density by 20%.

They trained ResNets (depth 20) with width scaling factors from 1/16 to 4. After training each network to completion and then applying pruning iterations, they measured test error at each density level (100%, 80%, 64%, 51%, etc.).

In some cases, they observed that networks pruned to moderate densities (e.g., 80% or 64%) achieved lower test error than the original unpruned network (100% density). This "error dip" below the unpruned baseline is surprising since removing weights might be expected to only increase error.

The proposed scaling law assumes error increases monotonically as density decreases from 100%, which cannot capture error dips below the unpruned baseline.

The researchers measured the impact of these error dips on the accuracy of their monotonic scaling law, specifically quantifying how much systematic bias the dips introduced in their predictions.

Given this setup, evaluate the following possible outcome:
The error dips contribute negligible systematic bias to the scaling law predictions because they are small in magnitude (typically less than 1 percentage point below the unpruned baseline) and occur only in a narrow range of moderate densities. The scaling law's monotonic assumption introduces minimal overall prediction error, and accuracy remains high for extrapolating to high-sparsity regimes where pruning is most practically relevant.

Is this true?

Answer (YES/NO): NO